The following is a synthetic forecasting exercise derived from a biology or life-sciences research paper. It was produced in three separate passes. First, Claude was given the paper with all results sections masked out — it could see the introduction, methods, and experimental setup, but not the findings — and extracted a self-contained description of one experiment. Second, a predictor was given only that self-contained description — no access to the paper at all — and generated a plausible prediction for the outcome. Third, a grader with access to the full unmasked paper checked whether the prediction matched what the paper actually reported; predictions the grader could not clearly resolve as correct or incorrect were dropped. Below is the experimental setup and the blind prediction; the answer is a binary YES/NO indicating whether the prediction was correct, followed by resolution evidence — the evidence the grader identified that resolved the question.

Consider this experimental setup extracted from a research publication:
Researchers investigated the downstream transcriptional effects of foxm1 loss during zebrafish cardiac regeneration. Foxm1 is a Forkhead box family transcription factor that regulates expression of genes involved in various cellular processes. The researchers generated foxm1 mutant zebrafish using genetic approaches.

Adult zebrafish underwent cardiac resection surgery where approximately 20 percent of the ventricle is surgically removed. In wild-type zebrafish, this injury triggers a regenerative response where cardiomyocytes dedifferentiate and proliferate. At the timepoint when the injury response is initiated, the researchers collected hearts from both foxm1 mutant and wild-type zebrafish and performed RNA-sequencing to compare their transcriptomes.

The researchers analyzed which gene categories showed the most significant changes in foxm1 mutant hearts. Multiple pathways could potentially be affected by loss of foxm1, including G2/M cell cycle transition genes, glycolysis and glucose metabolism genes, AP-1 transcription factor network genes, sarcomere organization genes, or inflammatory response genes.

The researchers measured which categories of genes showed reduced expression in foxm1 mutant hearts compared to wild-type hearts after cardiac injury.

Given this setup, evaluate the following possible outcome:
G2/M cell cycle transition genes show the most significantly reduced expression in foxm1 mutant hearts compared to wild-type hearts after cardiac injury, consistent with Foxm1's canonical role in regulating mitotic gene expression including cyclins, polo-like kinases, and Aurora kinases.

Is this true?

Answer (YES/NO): NO